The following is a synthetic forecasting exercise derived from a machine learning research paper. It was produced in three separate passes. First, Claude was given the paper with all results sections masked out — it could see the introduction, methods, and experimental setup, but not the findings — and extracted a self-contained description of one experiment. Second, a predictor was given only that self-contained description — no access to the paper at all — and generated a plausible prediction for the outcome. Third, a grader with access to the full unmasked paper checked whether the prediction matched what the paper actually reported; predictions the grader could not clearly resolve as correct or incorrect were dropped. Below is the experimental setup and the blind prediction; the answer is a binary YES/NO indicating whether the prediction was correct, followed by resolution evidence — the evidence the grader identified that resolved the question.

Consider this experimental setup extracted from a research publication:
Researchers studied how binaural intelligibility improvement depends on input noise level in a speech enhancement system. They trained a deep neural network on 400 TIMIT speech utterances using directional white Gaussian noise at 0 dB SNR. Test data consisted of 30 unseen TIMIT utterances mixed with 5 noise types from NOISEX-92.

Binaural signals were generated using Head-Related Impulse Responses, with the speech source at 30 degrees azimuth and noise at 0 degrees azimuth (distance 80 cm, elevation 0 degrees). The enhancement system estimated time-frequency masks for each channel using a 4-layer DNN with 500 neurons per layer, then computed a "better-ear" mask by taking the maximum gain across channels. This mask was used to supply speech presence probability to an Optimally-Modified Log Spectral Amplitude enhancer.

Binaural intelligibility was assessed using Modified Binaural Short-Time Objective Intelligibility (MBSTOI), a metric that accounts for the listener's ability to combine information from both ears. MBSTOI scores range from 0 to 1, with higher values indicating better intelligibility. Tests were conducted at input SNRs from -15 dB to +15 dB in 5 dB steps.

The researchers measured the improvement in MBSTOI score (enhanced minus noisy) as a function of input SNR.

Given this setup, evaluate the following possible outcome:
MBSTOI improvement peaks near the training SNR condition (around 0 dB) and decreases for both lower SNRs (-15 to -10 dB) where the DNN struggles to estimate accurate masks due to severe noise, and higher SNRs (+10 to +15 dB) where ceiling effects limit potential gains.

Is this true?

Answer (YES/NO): YES